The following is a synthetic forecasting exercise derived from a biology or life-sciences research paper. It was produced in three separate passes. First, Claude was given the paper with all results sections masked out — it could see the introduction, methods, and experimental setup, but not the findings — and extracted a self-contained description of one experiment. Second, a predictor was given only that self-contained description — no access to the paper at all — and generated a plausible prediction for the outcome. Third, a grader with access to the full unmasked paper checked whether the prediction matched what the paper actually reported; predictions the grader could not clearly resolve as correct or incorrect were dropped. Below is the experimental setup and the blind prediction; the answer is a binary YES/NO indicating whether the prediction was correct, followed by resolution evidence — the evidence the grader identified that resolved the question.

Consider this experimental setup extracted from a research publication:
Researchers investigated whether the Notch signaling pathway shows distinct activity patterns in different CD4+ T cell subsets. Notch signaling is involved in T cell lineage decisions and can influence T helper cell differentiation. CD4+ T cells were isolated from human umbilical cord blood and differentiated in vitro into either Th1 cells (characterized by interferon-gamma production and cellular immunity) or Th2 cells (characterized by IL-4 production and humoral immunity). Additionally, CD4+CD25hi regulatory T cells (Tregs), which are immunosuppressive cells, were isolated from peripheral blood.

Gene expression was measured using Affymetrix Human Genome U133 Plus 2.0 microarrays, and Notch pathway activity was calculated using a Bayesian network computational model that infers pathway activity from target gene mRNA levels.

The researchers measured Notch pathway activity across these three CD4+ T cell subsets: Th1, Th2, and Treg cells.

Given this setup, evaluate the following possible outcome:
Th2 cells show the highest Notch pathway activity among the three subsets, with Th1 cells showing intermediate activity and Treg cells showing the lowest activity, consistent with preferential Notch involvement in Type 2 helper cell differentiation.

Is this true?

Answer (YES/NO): NO